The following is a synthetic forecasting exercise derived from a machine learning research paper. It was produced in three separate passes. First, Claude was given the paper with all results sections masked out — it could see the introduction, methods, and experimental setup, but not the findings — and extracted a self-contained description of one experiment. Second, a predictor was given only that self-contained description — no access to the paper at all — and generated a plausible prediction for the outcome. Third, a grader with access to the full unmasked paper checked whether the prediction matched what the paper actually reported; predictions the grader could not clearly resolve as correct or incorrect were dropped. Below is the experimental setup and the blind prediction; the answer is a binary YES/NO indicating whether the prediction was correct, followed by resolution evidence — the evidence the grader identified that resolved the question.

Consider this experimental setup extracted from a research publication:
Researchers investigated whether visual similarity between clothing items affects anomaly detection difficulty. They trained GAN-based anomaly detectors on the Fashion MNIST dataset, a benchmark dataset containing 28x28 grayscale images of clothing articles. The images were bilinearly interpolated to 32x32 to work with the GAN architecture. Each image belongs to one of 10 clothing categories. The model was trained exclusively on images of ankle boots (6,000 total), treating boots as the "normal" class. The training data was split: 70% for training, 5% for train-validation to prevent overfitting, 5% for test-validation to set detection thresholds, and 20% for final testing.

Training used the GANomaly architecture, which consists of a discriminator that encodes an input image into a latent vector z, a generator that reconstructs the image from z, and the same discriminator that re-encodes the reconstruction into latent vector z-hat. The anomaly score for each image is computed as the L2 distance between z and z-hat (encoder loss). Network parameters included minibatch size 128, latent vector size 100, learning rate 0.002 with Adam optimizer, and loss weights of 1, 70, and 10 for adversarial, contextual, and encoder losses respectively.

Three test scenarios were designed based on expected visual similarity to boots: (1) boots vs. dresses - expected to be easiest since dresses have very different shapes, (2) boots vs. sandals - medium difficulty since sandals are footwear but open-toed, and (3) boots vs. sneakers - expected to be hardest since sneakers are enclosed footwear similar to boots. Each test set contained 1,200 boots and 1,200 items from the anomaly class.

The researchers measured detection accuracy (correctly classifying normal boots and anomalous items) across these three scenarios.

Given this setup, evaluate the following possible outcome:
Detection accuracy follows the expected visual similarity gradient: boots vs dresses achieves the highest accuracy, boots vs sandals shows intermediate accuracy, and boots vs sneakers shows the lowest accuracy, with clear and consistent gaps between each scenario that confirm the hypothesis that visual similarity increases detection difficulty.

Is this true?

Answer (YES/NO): YES